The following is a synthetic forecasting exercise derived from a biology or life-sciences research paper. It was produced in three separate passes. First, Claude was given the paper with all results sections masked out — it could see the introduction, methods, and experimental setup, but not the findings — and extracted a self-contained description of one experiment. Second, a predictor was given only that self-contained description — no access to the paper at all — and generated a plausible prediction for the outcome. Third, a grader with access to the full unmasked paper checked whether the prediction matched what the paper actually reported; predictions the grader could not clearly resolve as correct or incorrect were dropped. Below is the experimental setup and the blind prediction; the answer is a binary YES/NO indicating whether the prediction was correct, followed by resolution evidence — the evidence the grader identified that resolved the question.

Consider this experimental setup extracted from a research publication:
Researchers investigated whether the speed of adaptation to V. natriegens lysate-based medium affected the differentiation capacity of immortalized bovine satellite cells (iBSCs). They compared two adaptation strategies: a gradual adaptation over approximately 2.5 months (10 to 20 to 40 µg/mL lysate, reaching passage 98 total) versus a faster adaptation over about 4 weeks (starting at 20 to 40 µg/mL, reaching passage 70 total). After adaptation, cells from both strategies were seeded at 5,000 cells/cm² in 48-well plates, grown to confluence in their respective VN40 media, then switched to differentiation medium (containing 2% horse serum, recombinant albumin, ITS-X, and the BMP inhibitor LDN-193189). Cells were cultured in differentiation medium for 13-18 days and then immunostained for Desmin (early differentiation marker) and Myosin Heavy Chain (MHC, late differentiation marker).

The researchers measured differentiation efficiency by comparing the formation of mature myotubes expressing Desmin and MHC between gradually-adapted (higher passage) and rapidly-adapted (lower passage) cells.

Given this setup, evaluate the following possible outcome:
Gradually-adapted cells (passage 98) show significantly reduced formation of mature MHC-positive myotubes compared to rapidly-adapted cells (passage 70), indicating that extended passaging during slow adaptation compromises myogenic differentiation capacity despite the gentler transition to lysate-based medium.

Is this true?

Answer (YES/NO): YES